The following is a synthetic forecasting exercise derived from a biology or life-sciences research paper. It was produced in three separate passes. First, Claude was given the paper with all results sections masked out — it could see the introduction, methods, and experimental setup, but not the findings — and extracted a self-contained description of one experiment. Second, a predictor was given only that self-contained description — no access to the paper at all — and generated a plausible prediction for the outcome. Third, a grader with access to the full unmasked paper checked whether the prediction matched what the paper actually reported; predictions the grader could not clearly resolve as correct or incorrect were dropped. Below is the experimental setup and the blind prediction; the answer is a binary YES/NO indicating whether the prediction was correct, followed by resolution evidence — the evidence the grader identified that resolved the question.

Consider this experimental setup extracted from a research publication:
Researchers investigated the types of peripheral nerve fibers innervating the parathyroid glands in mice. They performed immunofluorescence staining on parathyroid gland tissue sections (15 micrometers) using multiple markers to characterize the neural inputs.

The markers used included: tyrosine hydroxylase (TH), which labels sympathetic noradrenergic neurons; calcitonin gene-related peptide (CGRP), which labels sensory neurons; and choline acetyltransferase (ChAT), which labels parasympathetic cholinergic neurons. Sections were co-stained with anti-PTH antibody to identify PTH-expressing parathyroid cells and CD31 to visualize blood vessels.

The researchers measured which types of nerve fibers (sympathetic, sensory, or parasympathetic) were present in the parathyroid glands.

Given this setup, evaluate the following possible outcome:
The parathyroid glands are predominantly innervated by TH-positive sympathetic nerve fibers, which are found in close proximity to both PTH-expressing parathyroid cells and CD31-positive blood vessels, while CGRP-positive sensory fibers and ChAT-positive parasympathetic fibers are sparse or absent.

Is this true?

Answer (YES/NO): NO